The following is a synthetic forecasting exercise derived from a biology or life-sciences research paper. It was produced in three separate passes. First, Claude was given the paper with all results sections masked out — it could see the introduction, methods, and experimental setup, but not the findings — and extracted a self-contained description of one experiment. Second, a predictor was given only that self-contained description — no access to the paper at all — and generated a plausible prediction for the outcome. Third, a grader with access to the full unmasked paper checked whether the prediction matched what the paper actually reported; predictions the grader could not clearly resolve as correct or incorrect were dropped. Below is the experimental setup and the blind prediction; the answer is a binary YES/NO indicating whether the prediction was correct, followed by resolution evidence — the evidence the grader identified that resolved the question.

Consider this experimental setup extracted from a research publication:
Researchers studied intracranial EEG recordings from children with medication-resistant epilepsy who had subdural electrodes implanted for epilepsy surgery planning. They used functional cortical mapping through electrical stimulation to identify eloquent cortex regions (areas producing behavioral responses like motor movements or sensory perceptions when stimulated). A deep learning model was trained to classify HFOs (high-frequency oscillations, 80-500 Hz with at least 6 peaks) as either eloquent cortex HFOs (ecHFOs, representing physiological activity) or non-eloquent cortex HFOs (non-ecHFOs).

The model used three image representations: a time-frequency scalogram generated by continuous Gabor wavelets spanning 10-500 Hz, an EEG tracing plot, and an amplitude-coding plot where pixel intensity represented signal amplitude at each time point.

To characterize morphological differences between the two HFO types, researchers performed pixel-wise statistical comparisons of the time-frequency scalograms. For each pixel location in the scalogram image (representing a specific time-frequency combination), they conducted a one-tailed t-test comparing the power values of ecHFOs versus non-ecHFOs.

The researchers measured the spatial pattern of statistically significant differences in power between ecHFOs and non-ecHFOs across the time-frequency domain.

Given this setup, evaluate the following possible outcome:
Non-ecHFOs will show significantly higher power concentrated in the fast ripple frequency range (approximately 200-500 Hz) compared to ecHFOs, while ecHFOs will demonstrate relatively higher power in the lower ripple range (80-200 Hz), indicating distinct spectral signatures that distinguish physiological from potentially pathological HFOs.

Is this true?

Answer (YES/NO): NO